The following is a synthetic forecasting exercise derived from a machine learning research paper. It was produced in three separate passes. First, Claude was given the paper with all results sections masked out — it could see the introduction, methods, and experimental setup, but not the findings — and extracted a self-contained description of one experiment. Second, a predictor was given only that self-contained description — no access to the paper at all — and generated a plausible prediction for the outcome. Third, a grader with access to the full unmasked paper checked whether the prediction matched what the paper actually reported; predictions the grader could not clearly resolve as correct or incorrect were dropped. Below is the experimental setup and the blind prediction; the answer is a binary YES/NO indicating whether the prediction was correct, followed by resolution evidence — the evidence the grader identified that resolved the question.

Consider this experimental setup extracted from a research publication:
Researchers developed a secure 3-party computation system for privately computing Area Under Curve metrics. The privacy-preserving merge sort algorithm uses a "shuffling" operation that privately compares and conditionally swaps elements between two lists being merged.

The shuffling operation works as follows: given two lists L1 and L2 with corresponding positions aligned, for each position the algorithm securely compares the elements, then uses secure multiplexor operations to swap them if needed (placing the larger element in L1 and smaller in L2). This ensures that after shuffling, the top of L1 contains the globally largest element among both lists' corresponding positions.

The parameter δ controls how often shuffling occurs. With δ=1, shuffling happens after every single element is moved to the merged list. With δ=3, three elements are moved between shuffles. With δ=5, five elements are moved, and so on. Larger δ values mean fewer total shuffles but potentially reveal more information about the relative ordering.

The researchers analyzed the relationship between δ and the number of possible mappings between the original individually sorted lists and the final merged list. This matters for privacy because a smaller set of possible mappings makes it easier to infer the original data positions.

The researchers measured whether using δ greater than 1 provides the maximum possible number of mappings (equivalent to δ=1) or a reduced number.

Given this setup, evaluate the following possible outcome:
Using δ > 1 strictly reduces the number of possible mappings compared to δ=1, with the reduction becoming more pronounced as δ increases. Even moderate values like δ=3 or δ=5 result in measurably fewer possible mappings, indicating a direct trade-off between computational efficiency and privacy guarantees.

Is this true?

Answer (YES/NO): YES